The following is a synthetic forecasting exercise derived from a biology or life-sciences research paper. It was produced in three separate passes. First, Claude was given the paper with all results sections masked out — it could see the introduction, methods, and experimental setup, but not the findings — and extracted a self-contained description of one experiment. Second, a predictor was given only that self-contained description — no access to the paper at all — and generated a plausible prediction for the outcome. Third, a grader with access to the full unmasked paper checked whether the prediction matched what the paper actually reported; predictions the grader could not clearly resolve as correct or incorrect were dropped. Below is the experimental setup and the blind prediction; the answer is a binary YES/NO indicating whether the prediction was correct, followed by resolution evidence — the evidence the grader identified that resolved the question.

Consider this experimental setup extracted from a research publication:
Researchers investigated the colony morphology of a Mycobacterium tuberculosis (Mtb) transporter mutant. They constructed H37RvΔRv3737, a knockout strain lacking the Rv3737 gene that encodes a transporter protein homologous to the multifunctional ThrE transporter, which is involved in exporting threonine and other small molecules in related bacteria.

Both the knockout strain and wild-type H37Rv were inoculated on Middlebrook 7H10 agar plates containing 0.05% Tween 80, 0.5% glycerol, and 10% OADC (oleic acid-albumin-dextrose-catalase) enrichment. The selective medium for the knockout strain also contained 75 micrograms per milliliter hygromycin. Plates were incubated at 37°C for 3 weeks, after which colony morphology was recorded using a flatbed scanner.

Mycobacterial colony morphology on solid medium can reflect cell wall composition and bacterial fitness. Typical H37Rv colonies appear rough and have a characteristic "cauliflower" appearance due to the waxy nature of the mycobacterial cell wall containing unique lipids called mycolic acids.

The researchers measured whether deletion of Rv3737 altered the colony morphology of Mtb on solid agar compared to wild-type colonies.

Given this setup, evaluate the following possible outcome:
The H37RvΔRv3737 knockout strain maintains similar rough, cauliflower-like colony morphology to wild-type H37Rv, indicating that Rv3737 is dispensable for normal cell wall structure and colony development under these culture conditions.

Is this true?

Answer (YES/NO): YES